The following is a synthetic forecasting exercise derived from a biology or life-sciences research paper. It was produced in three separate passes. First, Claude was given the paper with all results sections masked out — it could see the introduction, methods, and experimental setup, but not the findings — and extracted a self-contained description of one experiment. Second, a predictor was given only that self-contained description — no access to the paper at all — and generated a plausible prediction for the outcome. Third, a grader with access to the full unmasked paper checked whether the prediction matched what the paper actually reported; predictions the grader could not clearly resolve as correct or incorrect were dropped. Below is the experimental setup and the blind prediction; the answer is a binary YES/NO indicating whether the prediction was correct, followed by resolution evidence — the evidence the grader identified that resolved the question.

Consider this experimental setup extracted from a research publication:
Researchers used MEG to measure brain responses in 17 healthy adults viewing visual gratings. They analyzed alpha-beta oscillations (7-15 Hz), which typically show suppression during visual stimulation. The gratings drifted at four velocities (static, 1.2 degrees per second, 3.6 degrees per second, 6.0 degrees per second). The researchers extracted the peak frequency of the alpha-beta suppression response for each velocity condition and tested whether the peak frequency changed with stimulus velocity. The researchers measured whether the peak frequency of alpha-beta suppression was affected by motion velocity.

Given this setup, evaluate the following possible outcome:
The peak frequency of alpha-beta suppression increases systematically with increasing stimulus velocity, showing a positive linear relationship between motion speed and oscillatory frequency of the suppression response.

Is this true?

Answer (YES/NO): NO